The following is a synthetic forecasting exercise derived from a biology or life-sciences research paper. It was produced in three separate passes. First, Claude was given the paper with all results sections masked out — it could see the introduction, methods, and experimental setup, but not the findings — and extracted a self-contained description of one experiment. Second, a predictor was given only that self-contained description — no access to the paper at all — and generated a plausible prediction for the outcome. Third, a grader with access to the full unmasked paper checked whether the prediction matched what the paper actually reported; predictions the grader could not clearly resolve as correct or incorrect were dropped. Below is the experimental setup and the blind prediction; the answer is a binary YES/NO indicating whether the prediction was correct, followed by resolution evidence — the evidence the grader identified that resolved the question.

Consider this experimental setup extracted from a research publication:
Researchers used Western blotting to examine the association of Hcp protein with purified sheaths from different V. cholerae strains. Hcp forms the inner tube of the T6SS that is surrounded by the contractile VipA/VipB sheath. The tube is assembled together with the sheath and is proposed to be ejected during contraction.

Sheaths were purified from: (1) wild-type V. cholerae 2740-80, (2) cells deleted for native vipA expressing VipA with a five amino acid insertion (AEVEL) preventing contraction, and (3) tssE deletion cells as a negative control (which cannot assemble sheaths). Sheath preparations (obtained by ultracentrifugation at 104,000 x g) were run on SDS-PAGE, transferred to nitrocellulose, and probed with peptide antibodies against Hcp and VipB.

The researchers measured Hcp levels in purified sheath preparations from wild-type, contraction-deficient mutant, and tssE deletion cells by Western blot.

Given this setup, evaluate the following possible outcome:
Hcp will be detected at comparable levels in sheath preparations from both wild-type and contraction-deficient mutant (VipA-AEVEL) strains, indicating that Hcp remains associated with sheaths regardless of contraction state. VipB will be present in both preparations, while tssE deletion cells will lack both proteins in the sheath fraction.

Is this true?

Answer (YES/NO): NO